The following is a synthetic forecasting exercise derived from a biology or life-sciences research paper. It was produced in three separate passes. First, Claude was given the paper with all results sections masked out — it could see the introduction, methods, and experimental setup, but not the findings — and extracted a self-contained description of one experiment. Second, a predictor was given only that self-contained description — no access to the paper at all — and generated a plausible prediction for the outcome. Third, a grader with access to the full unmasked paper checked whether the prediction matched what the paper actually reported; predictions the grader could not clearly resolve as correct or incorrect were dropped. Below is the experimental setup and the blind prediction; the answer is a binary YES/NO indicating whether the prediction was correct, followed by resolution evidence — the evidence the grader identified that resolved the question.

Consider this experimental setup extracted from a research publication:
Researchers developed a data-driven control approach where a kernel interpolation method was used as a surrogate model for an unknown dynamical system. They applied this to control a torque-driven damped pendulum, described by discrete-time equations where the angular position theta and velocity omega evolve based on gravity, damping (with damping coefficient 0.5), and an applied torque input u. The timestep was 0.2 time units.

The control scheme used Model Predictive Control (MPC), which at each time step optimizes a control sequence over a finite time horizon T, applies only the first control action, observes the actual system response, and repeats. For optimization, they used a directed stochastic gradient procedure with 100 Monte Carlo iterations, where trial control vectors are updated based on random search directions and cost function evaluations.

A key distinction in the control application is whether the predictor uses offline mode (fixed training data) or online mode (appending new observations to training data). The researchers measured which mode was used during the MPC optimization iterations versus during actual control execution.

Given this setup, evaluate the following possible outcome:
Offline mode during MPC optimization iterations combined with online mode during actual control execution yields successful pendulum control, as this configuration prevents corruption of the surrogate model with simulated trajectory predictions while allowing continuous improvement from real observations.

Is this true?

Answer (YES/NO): YES